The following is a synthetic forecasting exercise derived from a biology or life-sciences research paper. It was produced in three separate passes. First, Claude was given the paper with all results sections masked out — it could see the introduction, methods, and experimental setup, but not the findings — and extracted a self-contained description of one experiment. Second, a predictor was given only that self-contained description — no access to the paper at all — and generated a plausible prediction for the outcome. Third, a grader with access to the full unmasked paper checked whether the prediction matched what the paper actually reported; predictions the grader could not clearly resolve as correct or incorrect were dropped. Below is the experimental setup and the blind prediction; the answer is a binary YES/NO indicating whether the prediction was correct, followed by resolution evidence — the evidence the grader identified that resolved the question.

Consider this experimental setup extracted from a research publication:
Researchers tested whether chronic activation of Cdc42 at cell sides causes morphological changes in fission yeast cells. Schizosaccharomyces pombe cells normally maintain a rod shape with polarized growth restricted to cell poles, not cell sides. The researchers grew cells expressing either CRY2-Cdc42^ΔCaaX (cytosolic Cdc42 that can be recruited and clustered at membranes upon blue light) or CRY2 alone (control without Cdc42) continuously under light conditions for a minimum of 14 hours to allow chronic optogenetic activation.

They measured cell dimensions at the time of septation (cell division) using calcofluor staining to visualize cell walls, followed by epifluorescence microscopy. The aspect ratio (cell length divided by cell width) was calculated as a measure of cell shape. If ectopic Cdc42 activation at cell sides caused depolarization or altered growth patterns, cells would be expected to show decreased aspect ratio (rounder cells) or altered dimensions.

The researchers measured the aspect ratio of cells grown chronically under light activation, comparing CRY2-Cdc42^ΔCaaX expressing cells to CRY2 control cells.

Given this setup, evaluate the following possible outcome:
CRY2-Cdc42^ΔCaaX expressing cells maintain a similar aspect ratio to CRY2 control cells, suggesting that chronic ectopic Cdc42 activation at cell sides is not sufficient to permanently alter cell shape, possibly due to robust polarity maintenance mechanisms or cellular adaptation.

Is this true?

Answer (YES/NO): YES